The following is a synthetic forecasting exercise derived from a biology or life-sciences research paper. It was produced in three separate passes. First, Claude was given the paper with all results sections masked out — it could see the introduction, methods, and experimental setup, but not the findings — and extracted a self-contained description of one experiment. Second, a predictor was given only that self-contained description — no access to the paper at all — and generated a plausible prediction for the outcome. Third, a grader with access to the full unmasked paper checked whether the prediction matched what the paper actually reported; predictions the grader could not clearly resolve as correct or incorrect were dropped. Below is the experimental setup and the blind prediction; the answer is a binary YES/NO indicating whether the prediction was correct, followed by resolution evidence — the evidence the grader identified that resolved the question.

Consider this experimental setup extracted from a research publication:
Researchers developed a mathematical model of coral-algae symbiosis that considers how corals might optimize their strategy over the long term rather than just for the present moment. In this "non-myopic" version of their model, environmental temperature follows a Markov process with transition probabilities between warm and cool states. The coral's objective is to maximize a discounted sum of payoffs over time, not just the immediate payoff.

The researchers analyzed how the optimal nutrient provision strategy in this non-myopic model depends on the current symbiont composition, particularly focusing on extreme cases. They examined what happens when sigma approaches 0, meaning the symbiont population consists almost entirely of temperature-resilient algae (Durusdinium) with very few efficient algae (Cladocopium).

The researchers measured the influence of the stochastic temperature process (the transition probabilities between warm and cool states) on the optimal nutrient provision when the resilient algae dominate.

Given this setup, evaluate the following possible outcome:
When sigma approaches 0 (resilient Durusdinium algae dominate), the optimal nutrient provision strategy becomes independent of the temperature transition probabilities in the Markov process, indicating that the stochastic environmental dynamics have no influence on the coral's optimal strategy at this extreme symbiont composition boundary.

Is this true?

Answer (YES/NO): YES